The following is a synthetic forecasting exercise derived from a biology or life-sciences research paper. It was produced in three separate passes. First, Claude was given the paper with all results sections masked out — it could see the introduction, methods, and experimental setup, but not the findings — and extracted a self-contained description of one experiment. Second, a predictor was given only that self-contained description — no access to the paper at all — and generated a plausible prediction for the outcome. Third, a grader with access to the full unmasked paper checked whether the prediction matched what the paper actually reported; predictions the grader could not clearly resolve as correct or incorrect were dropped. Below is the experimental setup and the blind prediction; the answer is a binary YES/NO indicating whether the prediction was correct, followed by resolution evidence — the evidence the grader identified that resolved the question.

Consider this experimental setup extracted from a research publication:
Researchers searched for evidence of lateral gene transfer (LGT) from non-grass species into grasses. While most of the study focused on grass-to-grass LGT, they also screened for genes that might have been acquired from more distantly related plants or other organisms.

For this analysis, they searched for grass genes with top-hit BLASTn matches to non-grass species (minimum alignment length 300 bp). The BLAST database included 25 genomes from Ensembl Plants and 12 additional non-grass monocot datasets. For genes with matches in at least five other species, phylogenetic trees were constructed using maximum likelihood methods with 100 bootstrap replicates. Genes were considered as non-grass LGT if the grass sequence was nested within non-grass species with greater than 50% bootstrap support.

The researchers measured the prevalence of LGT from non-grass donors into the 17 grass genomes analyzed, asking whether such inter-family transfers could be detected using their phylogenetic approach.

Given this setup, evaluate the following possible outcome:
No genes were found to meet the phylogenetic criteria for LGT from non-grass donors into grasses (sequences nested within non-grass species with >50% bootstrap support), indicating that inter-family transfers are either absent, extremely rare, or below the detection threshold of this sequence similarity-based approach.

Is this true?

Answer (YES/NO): NO